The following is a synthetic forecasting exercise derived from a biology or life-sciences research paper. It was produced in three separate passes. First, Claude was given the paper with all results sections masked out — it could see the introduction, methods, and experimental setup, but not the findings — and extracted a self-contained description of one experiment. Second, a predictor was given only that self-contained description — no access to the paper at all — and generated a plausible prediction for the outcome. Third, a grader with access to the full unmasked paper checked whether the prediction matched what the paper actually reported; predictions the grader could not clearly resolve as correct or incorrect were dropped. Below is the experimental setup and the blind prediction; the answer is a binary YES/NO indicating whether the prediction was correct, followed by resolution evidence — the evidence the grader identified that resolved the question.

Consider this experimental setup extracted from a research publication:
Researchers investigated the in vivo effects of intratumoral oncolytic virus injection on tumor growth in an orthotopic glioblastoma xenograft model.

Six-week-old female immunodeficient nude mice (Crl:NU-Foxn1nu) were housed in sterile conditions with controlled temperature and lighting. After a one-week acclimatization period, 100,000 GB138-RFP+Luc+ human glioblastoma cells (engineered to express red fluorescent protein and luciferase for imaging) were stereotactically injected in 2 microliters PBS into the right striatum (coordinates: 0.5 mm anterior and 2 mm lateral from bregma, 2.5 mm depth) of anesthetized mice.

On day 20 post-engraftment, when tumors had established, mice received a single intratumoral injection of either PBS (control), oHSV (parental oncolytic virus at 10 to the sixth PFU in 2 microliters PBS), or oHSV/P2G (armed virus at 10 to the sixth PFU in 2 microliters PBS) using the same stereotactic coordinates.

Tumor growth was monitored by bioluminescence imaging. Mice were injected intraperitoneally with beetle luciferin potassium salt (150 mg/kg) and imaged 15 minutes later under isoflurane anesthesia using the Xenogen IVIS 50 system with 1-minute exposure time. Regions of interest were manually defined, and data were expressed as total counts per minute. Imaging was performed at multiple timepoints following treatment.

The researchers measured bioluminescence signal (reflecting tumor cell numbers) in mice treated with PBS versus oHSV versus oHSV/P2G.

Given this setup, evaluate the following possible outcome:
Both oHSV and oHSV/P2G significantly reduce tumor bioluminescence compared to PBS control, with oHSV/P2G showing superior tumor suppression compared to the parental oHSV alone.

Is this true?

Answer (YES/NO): NO